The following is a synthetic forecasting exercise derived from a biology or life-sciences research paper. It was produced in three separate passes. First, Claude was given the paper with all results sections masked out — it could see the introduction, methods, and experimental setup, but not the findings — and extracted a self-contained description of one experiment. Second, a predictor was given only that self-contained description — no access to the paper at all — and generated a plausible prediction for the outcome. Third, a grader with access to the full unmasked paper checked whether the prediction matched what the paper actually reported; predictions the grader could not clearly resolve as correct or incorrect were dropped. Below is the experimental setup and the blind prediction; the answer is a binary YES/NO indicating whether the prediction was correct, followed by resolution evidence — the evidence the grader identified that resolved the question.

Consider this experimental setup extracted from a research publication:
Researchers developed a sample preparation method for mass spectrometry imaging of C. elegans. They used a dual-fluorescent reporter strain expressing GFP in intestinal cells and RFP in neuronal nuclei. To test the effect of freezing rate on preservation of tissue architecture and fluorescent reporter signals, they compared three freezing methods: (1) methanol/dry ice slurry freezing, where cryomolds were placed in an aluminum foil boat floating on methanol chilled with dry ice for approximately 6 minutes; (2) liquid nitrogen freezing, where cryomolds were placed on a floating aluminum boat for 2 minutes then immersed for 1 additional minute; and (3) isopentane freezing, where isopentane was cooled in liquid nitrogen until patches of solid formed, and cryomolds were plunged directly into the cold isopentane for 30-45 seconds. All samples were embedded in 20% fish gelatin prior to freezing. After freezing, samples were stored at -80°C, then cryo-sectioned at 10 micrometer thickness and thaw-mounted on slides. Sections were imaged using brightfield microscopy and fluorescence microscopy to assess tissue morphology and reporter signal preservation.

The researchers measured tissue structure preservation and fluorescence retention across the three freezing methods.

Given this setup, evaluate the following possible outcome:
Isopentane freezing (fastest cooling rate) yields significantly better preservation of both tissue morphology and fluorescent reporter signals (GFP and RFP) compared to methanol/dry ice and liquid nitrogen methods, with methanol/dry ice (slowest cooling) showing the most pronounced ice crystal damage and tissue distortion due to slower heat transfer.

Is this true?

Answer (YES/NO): NO